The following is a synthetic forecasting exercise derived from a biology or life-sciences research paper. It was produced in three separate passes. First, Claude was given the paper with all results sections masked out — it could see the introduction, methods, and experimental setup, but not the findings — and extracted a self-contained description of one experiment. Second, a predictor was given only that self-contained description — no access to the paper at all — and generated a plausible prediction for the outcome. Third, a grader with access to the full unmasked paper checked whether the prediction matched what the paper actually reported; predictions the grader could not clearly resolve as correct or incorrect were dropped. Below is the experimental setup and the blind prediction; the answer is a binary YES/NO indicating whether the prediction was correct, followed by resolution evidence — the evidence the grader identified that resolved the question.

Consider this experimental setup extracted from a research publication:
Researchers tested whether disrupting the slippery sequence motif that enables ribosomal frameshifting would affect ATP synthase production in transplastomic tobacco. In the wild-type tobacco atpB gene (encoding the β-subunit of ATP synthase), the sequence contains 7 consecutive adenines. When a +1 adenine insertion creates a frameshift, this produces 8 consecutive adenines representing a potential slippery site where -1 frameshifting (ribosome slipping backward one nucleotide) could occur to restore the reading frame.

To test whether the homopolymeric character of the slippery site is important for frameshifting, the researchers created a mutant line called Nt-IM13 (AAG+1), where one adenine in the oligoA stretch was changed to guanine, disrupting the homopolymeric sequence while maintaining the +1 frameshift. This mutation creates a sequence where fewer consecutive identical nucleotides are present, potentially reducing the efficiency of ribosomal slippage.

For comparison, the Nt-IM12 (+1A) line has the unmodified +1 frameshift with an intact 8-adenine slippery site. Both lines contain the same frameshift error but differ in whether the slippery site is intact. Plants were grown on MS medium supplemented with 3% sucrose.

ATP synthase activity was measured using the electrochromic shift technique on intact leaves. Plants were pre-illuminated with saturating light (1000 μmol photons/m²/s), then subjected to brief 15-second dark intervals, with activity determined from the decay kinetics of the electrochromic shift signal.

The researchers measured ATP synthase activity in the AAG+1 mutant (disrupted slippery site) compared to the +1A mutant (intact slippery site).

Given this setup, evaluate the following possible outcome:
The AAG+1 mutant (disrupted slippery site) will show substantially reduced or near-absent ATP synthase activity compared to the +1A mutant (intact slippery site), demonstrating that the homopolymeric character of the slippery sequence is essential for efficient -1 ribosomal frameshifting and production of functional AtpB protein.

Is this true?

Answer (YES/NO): YES